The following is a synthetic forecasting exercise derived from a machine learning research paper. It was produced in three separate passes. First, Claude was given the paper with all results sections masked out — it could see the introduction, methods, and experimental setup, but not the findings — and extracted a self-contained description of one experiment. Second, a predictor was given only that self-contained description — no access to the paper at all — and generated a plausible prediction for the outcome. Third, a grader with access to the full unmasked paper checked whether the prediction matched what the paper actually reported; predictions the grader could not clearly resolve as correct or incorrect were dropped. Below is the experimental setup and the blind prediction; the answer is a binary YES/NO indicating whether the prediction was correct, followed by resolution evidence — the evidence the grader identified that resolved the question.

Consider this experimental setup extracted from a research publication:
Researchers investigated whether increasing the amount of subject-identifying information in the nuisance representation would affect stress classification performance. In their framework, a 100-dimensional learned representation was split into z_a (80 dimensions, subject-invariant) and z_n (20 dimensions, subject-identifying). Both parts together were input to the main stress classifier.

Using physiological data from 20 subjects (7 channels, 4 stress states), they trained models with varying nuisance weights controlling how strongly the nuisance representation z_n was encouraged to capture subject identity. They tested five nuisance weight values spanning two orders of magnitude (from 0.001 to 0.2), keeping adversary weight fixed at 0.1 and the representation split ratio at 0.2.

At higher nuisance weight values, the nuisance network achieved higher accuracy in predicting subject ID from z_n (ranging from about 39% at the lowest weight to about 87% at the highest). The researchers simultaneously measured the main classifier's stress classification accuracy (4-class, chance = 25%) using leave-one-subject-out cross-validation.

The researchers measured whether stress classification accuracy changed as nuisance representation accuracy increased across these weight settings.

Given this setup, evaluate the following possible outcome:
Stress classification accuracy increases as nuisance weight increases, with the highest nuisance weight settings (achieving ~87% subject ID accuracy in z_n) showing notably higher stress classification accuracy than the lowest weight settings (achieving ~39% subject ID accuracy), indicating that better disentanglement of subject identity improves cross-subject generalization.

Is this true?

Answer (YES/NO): NO